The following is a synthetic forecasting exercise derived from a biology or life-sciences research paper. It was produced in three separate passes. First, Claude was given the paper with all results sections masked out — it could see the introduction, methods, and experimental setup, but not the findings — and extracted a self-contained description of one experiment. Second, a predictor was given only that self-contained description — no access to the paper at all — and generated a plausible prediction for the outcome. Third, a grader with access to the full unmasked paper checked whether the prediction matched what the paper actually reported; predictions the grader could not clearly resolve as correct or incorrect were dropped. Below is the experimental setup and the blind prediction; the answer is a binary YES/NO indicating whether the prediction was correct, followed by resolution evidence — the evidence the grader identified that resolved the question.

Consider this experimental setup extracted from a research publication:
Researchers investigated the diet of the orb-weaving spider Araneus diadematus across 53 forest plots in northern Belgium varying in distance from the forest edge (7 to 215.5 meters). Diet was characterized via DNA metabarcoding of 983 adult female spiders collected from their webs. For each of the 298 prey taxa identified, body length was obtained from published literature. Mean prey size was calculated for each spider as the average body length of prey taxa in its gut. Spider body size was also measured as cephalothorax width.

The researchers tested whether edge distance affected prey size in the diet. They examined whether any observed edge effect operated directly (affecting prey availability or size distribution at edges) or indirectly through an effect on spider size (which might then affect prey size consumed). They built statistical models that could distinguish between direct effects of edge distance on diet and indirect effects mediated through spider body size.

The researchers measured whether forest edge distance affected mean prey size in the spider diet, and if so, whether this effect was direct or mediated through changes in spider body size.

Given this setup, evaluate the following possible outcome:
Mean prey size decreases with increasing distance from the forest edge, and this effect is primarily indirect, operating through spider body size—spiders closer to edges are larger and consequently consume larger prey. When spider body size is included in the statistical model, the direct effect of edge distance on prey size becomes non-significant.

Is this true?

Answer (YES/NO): YES